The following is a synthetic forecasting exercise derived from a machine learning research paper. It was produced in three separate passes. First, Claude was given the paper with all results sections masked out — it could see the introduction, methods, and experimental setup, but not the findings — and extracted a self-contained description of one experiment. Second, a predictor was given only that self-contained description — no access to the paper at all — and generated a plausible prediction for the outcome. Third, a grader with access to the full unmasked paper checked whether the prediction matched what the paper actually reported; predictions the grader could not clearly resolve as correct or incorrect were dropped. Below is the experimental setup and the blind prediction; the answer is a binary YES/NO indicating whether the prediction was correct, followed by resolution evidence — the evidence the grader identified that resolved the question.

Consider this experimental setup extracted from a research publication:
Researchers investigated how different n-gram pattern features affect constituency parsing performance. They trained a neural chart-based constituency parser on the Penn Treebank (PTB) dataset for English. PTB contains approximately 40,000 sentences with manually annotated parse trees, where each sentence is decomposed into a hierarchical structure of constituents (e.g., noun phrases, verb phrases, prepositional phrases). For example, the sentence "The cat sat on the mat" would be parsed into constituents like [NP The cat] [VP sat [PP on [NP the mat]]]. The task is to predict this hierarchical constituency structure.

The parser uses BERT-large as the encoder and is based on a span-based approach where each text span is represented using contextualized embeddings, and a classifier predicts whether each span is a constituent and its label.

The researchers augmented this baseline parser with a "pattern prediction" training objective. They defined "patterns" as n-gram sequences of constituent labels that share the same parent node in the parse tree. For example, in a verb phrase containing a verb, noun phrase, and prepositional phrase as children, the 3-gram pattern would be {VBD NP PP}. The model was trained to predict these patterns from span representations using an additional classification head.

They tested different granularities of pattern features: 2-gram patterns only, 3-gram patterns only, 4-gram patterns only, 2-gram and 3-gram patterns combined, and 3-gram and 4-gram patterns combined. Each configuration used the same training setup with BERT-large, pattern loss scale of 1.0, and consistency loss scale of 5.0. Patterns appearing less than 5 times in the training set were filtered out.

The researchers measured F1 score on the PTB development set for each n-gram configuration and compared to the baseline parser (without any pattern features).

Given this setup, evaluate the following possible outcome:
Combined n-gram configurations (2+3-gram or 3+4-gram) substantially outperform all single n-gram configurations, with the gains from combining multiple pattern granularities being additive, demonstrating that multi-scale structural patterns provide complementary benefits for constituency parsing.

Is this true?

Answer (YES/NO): NO